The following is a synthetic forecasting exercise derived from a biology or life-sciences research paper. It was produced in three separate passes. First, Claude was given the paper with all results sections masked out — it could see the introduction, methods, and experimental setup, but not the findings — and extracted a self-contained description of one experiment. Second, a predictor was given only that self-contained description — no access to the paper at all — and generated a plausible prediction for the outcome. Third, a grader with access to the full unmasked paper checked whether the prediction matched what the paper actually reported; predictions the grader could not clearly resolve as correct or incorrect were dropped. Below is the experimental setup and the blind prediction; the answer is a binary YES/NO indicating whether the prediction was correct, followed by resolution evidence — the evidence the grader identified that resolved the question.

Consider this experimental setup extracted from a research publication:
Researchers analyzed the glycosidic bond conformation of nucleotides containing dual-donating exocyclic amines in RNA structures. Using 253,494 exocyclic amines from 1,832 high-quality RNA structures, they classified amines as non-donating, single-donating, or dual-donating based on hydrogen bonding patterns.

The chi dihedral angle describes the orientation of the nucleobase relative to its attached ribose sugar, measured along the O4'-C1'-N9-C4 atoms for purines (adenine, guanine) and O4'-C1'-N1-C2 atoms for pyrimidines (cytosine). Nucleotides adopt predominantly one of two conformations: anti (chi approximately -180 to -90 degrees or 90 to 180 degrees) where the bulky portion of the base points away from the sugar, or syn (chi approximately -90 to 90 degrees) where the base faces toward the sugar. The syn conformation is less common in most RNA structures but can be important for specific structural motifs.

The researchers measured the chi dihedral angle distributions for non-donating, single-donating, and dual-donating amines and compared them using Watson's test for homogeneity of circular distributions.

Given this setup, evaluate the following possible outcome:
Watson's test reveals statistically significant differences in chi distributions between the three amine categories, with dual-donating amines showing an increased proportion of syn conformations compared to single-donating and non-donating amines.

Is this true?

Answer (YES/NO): NO